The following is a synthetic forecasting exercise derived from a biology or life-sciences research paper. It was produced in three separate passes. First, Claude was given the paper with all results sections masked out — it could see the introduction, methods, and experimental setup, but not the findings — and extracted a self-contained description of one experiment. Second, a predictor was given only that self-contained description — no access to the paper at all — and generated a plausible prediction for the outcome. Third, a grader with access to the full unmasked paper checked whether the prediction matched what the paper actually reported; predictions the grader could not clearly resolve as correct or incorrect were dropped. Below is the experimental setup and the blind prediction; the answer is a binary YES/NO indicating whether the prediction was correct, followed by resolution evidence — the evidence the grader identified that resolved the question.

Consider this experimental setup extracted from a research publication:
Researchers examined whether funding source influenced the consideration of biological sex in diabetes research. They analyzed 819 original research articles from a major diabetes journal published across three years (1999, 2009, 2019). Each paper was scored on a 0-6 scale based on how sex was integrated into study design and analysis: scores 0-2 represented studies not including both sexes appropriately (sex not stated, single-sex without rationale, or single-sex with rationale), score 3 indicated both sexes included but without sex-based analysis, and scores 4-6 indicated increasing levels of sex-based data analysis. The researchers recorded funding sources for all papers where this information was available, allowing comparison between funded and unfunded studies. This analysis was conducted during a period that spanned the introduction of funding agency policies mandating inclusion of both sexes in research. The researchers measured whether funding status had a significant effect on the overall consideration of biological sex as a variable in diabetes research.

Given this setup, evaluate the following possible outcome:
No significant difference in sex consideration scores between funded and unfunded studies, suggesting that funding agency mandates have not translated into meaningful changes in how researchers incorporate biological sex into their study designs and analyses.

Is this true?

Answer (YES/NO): YES